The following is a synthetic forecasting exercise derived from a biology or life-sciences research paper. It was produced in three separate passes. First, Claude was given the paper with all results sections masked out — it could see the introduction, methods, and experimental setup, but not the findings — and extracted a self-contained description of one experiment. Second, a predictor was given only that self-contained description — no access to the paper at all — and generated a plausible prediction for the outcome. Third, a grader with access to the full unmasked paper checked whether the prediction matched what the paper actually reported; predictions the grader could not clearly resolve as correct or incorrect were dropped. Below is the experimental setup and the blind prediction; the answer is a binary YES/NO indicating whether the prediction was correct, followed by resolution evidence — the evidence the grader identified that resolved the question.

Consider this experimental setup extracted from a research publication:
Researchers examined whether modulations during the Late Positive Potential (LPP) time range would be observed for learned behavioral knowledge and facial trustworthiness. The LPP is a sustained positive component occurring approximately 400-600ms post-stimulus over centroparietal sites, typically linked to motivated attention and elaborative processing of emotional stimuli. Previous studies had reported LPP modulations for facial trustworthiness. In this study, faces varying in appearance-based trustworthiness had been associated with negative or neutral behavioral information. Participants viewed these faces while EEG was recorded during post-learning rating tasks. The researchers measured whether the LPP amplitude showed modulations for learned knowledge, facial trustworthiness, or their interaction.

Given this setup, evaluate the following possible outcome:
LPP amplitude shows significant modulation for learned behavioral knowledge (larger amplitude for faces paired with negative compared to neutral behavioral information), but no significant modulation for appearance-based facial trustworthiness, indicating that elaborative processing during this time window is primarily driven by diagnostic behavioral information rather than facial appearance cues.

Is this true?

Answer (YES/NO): NO